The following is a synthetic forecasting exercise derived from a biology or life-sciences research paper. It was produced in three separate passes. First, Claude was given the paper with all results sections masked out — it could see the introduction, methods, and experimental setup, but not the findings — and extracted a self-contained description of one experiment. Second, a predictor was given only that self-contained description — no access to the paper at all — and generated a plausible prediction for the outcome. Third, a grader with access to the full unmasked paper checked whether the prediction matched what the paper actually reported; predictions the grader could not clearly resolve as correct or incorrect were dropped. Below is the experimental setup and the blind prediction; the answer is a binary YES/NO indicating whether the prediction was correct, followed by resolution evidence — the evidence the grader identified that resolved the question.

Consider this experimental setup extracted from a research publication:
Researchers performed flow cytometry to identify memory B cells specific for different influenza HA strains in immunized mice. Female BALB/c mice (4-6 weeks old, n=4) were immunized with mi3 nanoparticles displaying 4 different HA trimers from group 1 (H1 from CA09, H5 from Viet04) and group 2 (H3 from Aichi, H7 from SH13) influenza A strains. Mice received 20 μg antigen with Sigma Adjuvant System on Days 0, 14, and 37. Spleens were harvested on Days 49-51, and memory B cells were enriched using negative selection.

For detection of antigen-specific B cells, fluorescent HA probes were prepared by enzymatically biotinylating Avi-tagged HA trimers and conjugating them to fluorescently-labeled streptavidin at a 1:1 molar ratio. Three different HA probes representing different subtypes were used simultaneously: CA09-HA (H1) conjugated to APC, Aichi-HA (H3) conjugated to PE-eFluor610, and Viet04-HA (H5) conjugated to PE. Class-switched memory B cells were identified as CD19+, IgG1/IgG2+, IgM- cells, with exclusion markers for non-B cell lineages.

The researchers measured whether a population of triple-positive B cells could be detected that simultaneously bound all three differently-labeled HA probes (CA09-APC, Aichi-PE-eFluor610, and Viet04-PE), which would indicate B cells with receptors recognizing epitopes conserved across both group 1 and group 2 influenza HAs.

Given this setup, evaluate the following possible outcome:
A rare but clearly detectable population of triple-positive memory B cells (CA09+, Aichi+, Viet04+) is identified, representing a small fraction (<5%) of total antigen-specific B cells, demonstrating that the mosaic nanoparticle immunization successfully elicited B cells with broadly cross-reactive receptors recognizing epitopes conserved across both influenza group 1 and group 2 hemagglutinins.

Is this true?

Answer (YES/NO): NO